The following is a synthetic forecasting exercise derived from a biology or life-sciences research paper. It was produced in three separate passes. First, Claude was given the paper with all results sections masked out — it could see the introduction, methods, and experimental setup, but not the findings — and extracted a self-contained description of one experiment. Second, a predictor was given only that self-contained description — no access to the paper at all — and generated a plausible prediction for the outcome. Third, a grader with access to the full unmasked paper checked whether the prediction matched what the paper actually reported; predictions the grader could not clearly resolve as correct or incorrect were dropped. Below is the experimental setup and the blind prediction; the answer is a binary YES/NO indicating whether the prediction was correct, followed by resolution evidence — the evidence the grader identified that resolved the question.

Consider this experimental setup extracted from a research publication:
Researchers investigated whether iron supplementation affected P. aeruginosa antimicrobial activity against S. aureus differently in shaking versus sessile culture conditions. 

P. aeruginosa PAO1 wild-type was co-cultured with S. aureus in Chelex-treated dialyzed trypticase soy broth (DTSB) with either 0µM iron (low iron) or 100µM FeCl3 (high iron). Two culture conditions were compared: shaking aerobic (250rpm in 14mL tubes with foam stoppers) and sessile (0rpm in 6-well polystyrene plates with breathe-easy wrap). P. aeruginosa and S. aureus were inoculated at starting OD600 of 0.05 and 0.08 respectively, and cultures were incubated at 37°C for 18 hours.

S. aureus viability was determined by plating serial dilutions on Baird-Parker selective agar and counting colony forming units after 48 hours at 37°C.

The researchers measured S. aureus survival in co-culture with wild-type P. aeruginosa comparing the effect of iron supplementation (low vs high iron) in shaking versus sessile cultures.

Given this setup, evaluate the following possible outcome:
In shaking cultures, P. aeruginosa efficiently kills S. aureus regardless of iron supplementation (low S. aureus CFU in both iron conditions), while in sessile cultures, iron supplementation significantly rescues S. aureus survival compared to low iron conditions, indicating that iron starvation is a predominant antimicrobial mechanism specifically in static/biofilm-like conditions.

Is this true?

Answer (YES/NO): NO